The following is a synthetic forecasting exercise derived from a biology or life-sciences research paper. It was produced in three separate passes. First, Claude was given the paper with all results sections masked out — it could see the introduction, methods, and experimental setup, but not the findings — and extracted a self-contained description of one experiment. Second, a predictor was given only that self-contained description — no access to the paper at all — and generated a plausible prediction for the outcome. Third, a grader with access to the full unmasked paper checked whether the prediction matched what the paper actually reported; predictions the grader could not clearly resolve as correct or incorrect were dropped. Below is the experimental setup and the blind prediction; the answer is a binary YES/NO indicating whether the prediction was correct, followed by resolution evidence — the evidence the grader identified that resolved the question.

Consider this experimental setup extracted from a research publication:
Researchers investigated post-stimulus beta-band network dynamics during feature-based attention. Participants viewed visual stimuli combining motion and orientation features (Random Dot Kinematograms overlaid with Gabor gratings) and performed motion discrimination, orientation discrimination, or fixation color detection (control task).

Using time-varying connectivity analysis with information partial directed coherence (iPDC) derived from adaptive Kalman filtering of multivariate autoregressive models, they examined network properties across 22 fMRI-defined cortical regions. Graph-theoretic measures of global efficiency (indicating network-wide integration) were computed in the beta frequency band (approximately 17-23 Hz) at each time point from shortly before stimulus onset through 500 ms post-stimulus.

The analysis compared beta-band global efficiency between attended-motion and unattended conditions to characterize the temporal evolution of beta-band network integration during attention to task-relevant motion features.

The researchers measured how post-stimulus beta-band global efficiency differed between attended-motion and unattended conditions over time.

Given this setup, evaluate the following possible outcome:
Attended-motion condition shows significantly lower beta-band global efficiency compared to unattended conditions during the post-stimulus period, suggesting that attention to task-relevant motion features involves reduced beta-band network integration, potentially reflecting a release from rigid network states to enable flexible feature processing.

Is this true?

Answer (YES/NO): YES